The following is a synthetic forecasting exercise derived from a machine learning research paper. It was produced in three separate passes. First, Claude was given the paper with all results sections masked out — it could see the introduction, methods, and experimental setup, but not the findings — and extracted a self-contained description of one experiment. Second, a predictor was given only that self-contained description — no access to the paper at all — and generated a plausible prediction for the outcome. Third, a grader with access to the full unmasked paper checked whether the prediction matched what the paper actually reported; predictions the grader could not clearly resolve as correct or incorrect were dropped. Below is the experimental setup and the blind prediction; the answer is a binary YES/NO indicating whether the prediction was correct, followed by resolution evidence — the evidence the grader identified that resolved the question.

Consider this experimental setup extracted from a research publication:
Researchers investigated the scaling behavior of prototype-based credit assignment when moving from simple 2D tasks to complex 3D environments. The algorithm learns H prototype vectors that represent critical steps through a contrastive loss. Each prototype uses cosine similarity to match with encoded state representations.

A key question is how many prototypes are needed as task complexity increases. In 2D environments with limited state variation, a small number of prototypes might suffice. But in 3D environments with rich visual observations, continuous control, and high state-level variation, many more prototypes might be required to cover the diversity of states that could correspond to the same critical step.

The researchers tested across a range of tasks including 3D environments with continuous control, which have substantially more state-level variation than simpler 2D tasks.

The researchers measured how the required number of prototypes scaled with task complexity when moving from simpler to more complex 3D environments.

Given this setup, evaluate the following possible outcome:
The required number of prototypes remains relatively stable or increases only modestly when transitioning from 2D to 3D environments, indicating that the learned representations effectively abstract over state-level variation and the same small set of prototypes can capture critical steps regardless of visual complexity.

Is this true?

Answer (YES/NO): YES